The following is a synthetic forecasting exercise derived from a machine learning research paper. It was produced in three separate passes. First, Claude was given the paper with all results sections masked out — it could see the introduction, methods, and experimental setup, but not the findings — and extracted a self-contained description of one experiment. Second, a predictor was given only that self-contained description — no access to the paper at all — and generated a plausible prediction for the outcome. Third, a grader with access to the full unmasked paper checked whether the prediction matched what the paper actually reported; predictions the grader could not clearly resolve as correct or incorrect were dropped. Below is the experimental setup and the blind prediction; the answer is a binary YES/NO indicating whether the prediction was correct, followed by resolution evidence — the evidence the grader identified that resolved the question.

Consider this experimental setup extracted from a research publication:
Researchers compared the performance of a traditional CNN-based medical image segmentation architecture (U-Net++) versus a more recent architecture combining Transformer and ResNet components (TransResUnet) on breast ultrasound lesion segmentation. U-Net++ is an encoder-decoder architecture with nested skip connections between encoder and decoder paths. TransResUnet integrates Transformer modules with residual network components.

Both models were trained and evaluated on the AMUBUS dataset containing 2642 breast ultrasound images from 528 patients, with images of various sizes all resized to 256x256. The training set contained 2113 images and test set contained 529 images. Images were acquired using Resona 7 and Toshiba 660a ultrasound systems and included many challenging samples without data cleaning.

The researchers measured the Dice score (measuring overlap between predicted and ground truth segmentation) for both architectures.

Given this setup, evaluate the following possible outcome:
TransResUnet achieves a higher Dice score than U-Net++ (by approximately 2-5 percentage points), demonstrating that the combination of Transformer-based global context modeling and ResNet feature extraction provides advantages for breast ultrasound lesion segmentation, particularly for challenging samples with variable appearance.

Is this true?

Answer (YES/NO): NO